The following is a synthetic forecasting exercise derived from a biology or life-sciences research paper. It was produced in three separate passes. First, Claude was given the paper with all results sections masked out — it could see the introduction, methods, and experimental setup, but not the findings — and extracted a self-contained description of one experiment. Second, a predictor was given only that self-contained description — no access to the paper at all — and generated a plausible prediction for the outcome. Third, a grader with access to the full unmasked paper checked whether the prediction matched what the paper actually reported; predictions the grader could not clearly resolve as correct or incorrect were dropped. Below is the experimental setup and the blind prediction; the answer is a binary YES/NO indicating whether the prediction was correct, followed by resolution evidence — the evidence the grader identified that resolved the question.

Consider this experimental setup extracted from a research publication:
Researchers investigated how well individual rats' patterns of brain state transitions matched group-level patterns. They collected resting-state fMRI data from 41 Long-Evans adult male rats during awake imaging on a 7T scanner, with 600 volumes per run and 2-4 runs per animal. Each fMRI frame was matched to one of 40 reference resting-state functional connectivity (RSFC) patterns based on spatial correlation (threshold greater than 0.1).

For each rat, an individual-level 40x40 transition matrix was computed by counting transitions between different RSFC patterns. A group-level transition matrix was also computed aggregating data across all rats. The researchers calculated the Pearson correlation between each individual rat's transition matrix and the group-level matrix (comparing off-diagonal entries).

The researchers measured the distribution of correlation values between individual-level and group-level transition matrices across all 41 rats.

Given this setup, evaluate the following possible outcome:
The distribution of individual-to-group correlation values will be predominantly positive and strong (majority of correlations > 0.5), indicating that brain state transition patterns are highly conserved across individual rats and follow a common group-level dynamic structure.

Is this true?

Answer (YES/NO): YES